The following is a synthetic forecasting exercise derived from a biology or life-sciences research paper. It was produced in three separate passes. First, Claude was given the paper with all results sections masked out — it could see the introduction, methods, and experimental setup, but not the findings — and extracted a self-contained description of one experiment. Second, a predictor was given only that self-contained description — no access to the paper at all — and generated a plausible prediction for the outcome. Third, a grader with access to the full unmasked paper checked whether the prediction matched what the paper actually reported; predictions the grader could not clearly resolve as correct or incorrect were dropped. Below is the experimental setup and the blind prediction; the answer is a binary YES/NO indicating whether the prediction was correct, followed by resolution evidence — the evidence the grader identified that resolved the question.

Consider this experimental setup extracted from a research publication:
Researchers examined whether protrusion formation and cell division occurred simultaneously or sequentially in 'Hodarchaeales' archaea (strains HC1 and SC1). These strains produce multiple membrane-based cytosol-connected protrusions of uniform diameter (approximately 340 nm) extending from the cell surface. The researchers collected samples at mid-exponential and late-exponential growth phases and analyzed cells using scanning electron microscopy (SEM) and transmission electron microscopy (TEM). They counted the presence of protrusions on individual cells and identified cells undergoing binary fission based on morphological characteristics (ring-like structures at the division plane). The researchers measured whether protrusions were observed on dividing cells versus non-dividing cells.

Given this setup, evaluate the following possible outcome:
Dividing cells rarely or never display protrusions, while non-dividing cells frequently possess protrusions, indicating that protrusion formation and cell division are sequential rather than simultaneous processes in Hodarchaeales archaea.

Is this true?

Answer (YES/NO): YES